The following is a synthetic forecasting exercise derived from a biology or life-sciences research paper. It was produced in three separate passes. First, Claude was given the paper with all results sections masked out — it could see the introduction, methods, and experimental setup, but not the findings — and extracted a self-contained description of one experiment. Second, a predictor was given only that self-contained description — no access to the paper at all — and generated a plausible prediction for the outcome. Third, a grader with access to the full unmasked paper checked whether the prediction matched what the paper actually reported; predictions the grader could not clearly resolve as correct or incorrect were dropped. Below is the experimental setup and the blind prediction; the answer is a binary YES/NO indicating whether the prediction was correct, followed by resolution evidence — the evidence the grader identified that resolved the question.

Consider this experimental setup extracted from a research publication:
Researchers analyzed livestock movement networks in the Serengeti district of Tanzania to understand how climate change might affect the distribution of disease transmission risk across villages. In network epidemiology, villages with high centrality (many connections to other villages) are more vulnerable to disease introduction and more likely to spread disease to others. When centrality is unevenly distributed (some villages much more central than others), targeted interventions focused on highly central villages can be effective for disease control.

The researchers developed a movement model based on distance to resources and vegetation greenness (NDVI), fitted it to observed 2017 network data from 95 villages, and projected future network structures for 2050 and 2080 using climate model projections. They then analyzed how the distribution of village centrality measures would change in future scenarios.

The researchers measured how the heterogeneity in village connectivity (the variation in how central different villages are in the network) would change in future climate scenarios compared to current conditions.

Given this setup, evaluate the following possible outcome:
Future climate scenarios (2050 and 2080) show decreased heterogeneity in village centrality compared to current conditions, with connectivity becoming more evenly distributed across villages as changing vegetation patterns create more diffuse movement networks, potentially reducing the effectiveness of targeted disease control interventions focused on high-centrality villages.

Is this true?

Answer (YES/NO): YES